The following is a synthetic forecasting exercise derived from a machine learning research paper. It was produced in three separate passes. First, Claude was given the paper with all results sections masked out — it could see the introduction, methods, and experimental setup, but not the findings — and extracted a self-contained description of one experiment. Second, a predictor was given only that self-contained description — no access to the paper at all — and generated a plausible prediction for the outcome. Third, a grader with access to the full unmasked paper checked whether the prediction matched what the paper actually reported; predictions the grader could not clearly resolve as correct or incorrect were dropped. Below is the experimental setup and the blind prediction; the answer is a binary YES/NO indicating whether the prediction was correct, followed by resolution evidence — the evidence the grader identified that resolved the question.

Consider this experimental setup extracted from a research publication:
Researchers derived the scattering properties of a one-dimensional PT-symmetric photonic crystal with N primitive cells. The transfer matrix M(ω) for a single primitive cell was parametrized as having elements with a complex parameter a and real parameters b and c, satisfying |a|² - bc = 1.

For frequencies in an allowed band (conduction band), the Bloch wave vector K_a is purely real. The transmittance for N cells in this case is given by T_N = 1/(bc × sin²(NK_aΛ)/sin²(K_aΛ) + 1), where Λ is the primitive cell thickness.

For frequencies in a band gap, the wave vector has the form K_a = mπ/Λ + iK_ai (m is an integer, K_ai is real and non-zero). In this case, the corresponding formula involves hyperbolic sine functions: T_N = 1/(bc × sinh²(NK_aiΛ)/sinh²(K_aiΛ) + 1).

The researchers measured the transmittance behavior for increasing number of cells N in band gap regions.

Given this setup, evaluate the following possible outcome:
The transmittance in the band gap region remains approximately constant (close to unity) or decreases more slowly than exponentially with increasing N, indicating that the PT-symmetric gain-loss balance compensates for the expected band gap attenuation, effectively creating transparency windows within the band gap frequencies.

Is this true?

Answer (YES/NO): NO